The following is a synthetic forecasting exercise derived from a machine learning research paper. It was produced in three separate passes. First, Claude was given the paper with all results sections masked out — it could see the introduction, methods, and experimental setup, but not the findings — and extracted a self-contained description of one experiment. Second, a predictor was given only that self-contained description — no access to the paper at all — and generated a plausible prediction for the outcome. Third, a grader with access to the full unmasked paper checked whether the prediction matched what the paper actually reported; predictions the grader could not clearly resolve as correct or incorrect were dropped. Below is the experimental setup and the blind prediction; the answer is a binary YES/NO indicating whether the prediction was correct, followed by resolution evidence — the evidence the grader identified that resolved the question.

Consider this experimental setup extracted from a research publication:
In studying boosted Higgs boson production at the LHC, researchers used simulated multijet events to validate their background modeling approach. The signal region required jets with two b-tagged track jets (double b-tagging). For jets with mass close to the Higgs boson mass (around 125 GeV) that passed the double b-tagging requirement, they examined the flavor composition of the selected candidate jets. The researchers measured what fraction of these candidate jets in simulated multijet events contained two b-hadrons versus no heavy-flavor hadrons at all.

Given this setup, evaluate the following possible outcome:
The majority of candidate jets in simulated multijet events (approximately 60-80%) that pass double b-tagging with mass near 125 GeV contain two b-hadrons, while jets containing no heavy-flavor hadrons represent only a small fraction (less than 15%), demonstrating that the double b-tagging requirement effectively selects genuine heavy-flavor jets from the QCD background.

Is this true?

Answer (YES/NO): YES